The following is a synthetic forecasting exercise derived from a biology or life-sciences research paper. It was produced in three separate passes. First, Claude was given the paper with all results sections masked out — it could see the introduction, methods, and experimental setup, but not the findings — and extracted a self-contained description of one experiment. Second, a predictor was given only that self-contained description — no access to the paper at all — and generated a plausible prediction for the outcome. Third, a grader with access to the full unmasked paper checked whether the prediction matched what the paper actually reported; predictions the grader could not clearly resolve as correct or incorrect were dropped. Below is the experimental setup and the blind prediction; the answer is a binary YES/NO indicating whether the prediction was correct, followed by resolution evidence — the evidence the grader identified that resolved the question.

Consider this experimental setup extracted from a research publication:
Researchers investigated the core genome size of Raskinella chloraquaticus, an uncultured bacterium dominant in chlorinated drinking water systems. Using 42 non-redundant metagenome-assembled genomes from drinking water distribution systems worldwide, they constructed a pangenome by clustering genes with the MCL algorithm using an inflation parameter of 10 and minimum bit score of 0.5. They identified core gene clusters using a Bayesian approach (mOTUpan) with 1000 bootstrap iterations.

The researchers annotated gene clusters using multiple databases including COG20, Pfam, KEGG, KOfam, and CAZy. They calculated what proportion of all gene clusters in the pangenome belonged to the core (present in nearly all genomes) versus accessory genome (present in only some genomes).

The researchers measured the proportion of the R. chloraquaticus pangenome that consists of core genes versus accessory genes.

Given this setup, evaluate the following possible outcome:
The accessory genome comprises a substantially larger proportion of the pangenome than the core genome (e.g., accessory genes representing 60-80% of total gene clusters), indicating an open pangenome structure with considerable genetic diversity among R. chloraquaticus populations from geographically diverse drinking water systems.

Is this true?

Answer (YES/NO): NO